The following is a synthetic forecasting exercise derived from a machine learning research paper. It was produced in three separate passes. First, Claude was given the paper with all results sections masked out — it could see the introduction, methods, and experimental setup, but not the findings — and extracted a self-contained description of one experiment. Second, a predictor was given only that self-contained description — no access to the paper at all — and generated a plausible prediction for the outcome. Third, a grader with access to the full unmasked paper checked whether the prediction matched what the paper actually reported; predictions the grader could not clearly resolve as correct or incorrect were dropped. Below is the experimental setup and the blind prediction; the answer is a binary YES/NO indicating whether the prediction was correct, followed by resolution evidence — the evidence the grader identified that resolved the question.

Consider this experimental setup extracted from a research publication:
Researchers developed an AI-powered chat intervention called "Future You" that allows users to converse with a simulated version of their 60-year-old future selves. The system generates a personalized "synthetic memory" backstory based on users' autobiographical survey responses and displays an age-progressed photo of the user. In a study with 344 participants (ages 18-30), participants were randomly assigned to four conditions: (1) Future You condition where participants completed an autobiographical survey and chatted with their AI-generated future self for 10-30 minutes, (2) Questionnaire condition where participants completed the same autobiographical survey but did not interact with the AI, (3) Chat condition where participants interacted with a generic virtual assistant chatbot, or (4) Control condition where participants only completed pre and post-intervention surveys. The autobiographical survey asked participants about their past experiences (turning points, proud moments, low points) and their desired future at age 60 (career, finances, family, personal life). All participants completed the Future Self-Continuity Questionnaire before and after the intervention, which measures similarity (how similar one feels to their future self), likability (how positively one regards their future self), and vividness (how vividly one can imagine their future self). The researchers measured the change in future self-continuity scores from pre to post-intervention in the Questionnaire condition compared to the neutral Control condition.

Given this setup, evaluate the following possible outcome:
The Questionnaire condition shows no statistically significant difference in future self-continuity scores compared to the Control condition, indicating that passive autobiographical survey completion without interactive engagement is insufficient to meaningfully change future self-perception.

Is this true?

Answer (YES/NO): NO